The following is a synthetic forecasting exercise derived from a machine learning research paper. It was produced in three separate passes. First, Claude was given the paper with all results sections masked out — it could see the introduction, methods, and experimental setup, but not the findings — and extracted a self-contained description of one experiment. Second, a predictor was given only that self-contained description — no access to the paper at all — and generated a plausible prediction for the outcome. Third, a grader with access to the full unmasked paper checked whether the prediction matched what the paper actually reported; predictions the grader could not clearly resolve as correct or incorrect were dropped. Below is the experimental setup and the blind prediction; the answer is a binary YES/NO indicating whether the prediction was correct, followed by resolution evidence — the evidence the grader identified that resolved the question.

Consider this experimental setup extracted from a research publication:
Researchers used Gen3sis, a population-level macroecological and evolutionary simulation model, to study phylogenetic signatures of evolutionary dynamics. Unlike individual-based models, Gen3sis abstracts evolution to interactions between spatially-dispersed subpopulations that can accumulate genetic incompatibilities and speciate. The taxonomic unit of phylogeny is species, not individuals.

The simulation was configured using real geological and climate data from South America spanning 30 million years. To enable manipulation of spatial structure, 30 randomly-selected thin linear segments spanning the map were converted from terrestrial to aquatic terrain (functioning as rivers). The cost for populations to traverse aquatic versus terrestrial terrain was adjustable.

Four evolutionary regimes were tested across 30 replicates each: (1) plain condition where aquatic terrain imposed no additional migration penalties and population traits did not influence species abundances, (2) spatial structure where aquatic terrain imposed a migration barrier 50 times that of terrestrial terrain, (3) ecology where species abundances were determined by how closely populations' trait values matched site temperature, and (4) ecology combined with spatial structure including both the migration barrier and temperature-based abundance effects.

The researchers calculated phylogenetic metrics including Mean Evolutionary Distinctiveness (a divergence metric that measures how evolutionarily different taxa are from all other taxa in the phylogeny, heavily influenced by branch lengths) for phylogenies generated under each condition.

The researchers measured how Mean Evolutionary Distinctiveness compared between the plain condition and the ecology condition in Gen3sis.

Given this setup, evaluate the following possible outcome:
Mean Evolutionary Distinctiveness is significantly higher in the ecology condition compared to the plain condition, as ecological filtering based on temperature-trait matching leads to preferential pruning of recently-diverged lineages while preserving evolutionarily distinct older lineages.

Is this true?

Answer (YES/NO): YES